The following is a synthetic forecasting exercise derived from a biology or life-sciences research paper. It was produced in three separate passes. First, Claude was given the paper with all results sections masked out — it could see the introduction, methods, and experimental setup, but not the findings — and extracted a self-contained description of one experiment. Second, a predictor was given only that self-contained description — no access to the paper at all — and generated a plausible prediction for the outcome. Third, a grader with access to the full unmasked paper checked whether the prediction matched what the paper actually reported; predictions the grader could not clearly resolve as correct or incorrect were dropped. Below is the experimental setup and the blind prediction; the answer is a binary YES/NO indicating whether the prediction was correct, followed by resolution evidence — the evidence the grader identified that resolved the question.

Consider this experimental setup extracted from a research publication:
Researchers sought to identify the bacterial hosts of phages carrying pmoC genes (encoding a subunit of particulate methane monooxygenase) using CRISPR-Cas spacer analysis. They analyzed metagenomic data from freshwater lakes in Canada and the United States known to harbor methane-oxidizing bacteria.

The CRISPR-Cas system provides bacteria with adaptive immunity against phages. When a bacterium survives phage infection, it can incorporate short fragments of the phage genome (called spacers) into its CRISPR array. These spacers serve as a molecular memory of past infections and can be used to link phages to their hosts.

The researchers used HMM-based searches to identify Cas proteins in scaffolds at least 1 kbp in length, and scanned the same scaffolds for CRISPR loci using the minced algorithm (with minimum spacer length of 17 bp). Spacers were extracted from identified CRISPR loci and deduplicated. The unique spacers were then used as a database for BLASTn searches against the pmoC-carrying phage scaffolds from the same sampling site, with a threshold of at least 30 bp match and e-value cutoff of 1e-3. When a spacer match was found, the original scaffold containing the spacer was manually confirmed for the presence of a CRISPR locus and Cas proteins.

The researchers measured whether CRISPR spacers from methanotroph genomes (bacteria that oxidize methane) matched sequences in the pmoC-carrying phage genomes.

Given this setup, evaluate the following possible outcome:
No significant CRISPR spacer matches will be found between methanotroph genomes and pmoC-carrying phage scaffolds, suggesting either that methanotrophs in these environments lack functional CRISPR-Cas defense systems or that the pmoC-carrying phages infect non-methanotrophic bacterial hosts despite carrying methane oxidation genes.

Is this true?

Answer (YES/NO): NO